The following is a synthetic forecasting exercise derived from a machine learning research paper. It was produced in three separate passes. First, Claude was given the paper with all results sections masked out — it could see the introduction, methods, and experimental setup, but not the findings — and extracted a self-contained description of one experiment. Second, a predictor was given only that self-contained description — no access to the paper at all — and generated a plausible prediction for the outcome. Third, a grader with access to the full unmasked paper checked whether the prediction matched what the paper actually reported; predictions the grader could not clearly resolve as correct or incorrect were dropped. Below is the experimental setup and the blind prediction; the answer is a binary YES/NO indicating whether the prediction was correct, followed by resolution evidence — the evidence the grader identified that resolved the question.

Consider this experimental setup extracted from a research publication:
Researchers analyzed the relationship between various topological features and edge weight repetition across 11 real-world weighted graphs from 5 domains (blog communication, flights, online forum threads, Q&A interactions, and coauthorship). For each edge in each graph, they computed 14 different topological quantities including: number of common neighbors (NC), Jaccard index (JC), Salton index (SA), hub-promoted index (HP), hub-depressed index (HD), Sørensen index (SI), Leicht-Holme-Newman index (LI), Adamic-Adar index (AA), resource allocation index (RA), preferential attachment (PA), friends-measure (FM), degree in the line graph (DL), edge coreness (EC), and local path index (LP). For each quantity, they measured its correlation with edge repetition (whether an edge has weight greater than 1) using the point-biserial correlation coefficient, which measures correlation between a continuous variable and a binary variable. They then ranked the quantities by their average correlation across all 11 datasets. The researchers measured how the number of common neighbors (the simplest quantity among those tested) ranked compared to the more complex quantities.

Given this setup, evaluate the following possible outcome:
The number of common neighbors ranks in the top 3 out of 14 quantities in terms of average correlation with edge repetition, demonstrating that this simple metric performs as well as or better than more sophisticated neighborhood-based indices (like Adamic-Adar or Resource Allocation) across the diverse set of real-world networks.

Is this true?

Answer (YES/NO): YES